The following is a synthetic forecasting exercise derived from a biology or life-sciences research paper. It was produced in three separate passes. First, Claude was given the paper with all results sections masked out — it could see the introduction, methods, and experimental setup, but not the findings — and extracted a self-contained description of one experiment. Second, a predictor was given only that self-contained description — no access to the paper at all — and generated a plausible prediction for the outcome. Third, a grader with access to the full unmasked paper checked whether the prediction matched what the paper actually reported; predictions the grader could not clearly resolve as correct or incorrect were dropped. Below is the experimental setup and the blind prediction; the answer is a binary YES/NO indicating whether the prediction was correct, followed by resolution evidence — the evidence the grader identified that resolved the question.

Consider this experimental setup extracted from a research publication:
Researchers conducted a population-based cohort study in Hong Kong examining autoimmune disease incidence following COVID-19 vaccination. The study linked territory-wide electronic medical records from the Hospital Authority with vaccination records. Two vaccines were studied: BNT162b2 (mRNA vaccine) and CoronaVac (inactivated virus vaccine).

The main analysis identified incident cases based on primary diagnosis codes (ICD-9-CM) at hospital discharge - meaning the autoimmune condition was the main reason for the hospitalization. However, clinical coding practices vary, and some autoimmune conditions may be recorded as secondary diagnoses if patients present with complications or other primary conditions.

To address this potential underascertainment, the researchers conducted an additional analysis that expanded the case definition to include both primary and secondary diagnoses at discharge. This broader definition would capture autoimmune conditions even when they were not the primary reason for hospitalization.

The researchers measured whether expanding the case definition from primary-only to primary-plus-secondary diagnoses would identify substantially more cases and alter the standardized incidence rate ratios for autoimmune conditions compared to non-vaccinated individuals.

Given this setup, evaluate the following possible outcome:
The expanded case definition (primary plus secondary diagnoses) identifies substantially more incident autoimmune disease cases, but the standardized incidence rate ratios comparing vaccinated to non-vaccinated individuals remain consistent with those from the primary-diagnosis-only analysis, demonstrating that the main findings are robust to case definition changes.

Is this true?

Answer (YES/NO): YES